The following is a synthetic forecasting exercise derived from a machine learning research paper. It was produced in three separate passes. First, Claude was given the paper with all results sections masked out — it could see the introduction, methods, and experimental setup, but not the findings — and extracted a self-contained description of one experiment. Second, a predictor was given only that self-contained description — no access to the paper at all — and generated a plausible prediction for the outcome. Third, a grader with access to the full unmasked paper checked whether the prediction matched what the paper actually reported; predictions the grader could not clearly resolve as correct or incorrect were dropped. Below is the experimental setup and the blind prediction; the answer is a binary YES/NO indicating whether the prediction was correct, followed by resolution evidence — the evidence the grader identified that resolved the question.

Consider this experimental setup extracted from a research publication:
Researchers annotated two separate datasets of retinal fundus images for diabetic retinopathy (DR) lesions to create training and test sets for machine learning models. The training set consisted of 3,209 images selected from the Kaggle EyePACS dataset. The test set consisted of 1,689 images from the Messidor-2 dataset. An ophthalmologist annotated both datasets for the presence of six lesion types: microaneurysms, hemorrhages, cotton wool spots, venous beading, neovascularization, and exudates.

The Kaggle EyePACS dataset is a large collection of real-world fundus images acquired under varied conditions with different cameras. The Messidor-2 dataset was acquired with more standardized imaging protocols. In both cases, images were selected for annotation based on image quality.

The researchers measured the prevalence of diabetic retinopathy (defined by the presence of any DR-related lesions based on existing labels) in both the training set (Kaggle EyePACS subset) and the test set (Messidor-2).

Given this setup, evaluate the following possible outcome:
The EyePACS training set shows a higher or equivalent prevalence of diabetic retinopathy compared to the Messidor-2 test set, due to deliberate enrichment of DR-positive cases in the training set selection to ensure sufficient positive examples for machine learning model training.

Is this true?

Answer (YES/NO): YES